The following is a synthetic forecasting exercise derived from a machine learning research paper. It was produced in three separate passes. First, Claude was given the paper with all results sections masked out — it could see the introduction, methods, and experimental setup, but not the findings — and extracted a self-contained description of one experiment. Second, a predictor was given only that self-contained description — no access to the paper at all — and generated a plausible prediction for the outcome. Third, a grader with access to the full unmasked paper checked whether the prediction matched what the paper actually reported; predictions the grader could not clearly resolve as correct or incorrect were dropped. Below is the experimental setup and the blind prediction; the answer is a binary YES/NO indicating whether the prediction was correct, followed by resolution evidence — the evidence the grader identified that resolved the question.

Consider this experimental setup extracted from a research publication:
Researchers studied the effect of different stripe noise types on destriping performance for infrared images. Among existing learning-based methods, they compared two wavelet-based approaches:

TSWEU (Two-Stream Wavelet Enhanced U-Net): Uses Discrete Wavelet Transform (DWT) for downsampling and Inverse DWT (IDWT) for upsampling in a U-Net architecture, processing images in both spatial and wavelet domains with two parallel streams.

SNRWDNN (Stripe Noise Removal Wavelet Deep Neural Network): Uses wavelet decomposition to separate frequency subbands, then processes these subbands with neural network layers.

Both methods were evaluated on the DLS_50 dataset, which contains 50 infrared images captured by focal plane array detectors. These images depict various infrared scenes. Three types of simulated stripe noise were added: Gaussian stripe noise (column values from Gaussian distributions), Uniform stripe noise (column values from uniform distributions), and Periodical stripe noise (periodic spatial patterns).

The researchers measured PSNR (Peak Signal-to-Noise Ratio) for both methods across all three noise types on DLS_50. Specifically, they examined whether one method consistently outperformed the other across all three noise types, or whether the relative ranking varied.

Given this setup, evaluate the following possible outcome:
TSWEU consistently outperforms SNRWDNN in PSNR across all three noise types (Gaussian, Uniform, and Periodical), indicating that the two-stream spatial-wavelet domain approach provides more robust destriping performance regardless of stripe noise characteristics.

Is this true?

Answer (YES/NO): NO